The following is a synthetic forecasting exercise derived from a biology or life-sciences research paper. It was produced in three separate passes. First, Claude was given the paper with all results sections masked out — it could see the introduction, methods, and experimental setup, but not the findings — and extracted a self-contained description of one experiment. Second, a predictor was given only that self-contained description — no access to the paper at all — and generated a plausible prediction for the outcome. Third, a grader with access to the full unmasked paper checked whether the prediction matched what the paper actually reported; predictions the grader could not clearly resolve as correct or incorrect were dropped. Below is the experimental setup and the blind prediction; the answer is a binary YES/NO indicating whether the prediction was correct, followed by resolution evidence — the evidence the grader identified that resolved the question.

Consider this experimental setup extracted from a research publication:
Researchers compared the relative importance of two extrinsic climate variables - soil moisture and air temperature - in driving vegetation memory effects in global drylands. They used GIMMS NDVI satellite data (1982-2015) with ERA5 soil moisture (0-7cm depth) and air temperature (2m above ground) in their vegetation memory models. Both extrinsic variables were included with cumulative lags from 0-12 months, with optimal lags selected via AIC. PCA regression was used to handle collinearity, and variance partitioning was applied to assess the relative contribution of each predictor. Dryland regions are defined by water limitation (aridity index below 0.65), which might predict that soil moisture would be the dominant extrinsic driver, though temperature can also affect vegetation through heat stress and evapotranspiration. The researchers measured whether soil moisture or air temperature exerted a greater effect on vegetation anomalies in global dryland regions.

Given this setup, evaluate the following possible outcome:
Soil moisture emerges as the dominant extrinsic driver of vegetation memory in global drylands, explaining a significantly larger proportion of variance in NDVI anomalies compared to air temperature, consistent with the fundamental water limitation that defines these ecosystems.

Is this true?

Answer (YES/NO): YES